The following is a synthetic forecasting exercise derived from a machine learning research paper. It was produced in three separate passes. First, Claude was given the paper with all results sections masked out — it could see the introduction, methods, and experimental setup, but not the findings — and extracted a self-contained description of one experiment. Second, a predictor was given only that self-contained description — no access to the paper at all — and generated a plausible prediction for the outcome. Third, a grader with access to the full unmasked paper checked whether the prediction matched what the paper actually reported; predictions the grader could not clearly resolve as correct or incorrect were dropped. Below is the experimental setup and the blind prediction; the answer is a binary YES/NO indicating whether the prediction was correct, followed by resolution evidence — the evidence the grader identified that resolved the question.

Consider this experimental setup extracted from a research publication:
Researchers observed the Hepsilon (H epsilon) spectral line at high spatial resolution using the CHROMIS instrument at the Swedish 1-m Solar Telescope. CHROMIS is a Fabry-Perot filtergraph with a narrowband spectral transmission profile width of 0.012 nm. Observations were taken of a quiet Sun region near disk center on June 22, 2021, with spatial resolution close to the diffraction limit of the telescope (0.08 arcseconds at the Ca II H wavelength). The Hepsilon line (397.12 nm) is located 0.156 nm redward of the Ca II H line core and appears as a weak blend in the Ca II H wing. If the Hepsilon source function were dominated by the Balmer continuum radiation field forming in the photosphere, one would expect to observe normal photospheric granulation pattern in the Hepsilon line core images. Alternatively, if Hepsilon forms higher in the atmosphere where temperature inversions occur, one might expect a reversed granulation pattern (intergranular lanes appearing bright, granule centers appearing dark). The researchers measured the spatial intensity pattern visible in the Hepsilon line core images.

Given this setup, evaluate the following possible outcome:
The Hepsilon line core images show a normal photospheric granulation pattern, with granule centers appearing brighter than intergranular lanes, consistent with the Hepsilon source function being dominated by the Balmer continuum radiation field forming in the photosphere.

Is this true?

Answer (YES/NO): NO